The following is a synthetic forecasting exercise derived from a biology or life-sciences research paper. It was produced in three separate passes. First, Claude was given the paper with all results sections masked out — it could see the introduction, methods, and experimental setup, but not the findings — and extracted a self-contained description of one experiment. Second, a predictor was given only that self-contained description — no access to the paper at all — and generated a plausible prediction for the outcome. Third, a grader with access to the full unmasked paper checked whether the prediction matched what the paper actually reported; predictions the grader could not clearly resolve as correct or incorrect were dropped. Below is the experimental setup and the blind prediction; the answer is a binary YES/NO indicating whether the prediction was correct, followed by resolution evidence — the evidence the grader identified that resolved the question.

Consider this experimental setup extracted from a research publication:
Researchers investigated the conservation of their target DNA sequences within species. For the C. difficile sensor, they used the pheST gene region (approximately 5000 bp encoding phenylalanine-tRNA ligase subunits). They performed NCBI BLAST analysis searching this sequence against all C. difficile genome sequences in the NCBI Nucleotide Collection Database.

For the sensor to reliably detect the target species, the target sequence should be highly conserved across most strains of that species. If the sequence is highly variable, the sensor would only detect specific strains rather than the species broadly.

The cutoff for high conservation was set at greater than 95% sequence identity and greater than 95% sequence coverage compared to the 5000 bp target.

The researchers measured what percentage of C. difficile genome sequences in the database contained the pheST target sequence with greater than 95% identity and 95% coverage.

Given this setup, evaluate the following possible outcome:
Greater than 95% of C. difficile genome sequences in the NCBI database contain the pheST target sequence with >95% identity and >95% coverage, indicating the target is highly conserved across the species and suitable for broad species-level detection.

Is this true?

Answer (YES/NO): YES